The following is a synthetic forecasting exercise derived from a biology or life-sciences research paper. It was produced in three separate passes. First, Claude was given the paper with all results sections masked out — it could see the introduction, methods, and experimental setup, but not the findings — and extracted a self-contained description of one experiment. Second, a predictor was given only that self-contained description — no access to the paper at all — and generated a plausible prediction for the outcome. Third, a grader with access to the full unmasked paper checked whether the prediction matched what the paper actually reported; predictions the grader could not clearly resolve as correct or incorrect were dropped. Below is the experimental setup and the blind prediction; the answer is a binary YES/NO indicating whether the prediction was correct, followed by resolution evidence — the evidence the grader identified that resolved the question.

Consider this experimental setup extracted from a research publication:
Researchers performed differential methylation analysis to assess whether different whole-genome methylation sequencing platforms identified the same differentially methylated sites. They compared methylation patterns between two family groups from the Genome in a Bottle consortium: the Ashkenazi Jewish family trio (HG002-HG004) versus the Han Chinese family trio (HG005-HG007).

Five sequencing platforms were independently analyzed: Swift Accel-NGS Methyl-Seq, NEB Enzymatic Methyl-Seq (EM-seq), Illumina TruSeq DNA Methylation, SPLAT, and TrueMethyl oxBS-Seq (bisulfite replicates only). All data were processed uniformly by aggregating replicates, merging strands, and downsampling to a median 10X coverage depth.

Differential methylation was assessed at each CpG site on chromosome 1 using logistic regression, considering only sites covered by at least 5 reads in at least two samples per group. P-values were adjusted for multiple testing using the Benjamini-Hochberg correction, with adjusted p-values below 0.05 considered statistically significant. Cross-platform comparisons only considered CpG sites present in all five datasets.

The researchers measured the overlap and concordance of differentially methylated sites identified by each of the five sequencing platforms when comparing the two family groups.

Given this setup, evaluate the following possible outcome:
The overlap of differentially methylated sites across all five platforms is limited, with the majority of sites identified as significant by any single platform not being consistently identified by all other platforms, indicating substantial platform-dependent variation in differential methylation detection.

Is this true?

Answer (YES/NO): YES